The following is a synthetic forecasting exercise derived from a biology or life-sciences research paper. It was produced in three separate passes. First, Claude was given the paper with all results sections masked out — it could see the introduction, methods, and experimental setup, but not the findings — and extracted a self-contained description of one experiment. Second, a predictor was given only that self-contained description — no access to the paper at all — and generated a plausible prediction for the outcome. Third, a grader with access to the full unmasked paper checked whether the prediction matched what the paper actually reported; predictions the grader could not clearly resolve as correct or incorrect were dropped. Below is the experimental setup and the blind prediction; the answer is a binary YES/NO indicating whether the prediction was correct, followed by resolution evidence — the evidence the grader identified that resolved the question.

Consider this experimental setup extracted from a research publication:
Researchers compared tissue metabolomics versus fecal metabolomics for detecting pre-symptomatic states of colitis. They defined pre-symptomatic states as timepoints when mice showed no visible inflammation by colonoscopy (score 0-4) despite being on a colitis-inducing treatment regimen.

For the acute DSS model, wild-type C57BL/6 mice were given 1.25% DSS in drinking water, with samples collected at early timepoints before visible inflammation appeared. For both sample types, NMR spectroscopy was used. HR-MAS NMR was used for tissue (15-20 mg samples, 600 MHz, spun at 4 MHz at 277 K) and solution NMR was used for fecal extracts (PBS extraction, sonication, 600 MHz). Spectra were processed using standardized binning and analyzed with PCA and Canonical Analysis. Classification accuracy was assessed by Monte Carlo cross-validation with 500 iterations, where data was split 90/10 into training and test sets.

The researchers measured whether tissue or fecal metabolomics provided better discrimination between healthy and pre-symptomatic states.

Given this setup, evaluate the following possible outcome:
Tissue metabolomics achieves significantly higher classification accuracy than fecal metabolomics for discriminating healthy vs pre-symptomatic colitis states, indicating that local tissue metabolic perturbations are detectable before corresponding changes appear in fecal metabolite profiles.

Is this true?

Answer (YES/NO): NO